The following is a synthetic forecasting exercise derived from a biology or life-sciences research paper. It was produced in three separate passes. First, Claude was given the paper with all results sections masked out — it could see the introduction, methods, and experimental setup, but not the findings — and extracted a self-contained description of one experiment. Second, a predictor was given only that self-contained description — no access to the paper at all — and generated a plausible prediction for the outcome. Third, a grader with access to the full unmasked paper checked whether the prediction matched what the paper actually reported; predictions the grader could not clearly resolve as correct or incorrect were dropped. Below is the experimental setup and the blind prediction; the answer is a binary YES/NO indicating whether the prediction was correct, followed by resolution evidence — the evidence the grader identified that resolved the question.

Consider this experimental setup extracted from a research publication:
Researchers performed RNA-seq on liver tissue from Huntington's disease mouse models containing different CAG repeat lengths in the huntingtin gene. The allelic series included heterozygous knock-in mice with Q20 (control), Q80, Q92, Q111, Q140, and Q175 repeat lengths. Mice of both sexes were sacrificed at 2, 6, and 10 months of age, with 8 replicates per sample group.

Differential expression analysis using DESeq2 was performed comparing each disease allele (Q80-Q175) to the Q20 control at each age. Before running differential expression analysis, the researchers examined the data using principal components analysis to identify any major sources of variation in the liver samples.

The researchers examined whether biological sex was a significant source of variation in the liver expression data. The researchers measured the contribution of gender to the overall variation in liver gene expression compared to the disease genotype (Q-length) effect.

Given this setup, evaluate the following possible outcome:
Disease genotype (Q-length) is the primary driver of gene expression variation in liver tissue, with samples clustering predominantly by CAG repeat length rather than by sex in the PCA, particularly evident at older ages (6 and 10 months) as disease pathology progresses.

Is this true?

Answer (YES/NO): NO